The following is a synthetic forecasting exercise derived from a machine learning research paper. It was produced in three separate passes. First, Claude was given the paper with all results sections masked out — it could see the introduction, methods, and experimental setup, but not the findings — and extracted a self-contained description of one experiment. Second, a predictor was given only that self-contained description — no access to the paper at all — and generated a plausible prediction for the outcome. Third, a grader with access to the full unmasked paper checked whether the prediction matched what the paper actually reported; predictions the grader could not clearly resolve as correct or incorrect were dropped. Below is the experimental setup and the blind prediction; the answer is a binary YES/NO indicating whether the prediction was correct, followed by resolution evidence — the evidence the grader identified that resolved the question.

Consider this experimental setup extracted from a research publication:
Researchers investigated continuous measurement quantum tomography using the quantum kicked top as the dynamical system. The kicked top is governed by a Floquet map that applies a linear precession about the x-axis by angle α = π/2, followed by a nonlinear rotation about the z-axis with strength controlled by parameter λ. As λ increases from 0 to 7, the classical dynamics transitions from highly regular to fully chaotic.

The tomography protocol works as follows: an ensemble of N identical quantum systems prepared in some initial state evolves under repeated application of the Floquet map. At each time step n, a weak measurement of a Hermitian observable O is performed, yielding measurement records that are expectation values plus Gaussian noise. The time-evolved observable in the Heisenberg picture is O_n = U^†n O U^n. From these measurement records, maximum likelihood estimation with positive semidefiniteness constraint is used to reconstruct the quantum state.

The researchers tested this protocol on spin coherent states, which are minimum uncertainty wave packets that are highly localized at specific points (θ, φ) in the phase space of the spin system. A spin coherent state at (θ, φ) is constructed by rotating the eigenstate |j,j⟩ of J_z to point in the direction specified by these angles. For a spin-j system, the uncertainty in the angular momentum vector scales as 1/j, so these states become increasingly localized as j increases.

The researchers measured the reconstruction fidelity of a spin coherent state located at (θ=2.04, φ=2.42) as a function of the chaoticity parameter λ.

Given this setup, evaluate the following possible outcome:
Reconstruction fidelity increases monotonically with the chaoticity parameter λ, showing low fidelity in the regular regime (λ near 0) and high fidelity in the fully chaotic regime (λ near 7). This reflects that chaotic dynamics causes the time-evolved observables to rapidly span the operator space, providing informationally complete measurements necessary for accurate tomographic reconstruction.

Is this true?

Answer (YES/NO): NO